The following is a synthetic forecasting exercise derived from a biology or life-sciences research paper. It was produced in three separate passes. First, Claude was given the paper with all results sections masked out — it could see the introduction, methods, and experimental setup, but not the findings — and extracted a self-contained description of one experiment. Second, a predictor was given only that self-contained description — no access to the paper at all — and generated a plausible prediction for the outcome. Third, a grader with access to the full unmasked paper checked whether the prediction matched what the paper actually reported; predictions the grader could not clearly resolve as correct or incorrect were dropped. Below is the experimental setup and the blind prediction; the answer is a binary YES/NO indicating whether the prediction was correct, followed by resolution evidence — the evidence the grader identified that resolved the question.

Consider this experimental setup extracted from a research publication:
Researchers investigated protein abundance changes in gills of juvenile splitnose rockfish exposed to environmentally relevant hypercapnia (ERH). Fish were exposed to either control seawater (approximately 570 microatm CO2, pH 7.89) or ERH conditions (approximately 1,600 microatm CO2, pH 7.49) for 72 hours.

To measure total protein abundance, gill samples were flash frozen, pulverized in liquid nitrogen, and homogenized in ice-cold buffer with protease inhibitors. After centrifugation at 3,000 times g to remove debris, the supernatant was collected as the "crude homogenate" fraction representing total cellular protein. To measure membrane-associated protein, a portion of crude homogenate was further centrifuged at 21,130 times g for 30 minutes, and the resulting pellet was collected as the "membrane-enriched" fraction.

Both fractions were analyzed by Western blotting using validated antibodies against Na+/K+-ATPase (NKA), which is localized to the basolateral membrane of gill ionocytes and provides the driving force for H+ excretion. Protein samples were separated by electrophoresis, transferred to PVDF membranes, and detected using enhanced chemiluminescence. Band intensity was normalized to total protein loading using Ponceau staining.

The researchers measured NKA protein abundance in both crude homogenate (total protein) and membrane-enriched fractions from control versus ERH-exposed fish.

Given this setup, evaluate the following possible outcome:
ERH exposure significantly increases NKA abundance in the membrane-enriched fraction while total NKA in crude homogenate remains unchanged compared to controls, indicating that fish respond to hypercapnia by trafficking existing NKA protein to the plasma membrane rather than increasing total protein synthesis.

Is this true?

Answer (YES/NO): YES